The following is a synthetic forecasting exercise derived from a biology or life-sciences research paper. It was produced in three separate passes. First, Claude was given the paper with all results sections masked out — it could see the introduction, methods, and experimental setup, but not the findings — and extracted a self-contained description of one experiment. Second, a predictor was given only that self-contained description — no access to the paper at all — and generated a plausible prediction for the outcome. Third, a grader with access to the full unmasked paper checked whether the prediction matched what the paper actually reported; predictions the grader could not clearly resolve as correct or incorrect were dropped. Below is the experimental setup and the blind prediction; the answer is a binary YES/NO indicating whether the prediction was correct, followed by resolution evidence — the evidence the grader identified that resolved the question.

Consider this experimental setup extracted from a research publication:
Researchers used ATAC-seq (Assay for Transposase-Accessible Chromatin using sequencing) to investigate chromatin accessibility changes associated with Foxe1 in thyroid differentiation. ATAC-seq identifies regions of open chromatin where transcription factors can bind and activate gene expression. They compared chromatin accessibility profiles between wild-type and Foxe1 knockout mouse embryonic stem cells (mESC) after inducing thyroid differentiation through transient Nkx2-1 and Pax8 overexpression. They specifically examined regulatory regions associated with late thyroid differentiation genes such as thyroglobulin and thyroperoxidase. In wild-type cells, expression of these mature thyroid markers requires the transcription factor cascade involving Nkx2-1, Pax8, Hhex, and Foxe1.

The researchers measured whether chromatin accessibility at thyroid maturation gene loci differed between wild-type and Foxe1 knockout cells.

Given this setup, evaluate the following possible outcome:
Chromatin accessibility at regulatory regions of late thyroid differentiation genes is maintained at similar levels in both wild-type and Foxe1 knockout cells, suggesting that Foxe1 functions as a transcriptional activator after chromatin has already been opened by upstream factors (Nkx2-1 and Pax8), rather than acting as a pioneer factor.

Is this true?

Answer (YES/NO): NO